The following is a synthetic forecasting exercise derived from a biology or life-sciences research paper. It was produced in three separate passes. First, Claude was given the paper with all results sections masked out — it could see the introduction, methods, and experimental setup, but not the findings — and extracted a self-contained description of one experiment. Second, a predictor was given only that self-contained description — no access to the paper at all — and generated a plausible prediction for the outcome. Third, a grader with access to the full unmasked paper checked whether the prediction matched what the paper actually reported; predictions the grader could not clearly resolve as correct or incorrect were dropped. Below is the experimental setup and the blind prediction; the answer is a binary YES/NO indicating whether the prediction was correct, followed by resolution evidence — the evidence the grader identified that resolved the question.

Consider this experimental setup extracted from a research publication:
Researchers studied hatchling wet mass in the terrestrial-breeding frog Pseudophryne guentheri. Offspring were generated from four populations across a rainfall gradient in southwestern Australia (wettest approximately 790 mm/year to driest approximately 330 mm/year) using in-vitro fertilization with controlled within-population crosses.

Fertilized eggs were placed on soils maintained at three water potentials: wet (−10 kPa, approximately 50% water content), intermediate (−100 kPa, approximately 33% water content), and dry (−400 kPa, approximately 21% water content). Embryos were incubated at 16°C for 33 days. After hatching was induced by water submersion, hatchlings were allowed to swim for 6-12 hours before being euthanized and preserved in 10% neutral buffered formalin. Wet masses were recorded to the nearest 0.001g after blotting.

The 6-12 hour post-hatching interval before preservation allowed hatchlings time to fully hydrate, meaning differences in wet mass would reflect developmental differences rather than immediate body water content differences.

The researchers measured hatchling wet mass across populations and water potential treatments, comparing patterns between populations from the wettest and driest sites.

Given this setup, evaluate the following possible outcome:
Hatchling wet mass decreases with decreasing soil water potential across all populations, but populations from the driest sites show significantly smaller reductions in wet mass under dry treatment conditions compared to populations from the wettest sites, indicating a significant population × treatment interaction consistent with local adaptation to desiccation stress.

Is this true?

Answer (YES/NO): YES